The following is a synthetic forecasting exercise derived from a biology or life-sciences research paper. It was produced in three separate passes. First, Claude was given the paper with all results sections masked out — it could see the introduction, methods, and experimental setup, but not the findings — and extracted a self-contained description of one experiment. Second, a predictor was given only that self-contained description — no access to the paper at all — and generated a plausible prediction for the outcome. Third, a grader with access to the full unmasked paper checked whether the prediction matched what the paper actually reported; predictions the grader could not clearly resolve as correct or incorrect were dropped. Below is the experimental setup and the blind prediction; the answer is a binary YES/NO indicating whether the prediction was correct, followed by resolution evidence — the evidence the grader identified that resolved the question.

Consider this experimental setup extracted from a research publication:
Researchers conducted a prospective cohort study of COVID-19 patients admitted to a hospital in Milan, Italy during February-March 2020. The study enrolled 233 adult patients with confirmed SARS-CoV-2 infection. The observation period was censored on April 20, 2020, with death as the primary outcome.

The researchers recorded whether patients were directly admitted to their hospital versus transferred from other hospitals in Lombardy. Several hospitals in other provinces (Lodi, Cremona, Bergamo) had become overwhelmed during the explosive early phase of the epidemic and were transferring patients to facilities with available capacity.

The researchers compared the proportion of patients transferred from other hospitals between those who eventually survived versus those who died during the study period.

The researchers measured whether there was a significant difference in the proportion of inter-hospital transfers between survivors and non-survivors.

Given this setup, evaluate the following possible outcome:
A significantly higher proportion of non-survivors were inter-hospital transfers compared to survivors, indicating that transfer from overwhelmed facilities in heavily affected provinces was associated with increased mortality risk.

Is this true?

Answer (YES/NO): YES